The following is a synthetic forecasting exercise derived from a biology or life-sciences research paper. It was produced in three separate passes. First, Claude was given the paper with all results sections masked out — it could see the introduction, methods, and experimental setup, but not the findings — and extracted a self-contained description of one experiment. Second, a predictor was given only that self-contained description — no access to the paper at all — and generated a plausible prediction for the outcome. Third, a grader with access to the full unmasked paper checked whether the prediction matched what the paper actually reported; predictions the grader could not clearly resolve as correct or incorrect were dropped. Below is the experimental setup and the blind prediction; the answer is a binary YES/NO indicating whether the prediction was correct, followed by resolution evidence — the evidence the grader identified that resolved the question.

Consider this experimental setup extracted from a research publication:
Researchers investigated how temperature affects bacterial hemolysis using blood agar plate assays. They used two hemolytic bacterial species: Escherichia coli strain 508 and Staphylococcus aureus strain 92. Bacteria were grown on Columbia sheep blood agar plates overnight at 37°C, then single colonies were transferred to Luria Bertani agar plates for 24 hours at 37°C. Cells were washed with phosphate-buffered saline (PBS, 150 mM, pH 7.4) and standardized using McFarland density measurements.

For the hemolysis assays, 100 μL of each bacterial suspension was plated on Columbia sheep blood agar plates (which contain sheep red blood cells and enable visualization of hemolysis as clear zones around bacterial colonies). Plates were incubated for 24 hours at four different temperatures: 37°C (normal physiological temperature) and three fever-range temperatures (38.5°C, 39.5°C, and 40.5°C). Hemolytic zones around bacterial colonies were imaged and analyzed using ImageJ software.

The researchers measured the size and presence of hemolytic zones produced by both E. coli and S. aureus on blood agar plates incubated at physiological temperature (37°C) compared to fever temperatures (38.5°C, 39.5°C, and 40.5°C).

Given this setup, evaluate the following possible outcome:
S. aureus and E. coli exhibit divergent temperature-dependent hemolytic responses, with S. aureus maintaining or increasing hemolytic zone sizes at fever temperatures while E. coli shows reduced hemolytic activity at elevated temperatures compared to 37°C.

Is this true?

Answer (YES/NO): NO